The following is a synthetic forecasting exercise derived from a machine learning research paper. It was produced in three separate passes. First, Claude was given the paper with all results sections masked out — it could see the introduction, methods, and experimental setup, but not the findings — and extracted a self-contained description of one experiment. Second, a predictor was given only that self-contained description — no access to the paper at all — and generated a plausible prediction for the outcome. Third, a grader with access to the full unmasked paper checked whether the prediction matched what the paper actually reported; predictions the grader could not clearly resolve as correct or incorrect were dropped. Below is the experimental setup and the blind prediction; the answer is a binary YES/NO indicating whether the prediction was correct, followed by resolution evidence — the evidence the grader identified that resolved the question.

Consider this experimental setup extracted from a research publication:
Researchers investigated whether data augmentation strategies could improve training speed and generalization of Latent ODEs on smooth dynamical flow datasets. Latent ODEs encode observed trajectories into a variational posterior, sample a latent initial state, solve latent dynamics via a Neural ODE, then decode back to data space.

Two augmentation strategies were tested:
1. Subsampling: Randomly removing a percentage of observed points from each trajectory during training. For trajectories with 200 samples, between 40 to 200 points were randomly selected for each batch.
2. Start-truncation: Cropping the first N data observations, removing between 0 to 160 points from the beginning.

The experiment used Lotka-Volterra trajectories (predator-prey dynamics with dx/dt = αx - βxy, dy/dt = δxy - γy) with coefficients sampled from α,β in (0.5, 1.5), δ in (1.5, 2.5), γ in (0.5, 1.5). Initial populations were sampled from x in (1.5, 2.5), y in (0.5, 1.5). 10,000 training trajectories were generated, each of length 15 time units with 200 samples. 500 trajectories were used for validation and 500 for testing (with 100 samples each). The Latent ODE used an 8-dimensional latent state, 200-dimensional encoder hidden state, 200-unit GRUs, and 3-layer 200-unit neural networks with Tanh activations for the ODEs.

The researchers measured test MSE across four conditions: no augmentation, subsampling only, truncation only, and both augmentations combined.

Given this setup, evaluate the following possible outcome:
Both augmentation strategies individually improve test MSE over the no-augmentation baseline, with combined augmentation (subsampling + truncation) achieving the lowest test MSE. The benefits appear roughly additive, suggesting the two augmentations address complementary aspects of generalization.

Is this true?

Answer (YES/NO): NO